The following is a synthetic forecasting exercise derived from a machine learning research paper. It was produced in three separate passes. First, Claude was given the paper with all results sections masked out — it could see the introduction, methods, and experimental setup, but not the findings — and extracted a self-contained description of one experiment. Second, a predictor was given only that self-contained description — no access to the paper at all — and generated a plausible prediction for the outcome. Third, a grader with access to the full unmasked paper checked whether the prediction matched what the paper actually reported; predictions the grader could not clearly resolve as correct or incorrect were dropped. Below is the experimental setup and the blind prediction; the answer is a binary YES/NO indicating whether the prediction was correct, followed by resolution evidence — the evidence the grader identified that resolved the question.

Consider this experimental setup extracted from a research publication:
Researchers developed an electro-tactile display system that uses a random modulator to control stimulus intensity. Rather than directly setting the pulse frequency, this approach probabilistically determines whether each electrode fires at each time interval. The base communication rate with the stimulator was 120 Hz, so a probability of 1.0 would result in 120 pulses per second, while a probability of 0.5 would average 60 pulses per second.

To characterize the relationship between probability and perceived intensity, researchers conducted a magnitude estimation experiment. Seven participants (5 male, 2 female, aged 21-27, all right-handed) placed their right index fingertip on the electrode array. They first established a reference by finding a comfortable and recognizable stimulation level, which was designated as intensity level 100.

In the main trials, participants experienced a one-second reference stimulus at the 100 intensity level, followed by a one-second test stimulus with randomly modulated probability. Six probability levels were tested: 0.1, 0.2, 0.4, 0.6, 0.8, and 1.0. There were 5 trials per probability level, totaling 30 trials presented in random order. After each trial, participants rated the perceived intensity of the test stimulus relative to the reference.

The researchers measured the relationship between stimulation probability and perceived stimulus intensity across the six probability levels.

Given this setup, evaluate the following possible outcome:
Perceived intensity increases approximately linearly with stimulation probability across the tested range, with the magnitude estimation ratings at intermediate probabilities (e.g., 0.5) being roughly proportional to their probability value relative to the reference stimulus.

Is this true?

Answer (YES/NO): NO